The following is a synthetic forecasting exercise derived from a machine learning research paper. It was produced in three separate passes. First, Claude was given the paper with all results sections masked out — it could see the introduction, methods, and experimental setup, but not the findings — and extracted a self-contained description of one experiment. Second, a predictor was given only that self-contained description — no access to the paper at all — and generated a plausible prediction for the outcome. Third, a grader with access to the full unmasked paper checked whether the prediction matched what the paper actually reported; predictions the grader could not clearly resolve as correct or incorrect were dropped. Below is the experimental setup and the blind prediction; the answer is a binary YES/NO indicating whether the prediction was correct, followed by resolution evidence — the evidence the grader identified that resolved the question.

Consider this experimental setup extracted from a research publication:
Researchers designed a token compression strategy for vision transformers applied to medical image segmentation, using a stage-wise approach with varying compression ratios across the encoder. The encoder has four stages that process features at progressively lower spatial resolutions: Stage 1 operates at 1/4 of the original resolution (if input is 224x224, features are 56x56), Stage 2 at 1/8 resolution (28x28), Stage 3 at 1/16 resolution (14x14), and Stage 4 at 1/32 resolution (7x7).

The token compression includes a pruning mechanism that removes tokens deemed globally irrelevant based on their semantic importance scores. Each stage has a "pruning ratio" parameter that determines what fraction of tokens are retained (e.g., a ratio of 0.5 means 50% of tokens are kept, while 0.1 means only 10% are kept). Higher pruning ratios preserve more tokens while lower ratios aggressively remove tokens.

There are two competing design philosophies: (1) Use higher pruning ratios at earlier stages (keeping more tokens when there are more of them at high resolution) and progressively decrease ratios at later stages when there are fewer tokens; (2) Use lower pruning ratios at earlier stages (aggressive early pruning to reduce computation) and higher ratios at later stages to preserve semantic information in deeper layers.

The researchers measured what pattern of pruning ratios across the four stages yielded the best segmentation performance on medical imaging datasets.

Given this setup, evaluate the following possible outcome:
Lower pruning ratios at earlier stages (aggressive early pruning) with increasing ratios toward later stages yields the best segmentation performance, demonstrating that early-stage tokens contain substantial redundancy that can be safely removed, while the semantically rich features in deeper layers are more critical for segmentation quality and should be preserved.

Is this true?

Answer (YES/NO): NO